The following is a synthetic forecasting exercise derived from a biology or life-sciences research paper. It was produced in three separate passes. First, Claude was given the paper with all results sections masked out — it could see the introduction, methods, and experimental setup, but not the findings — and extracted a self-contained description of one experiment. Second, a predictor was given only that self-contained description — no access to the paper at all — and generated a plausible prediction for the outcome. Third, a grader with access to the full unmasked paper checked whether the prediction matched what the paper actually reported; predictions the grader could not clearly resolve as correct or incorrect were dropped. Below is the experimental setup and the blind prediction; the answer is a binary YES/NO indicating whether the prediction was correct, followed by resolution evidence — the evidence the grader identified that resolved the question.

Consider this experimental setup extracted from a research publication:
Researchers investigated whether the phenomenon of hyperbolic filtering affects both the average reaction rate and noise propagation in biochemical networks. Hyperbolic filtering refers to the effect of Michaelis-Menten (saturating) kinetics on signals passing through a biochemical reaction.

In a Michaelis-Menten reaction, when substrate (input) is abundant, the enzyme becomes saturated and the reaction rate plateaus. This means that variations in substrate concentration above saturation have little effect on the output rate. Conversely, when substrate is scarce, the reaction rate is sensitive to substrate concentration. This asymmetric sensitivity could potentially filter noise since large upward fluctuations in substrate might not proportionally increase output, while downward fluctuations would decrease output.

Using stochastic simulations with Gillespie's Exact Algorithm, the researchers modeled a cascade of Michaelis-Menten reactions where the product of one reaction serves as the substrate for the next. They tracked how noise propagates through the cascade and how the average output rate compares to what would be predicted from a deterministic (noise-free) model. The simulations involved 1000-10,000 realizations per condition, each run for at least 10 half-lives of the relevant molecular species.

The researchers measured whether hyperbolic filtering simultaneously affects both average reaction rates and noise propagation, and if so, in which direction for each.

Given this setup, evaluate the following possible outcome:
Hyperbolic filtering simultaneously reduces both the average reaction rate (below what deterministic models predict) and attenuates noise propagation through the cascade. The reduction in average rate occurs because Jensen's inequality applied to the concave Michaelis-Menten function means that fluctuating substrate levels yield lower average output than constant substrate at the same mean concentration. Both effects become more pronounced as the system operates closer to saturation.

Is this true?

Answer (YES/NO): NO